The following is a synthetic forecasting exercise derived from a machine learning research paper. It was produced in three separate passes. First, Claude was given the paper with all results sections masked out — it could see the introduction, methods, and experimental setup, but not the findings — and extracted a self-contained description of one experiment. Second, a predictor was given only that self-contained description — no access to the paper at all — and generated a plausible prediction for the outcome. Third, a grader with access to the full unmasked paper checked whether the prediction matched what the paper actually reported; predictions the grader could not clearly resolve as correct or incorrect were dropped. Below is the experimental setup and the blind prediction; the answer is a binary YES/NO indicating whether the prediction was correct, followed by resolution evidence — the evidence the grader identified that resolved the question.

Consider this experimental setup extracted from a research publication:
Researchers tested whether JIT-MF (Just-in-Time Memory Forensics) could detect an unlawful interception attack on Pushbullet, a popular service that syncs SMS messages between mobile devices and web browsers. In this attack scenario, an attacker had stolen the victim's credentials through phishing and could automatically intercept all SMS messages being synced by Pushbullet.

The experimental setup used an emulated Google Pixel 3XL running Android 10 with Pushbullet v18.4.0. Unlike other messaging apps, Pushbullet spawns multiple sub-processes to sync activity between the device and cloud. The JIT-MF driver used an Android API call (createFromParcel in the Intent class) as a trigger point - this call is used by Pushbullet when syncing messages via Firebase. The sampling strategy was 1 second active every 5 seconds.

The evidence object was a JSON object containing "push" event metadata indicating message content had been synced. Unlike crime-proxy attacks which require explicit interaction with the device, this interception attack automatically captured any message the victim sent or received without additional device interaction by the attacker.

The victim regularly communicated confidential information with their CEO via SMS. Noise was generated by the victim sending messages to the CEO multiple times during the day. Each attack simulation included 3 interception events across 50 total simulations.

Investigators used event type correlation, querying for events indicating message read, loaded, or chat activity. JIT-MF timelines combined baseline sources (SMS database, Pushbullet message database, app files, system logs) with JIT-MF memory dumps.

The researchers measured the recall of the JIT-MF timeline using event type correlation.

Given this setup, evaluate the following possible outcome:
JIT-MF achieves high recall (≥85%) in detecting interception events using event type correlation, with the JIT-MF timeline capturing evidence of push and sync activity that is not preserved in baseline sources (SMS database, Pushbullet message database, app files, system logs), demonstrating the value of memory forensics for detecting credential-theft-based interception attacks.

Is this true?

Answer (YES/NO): NO